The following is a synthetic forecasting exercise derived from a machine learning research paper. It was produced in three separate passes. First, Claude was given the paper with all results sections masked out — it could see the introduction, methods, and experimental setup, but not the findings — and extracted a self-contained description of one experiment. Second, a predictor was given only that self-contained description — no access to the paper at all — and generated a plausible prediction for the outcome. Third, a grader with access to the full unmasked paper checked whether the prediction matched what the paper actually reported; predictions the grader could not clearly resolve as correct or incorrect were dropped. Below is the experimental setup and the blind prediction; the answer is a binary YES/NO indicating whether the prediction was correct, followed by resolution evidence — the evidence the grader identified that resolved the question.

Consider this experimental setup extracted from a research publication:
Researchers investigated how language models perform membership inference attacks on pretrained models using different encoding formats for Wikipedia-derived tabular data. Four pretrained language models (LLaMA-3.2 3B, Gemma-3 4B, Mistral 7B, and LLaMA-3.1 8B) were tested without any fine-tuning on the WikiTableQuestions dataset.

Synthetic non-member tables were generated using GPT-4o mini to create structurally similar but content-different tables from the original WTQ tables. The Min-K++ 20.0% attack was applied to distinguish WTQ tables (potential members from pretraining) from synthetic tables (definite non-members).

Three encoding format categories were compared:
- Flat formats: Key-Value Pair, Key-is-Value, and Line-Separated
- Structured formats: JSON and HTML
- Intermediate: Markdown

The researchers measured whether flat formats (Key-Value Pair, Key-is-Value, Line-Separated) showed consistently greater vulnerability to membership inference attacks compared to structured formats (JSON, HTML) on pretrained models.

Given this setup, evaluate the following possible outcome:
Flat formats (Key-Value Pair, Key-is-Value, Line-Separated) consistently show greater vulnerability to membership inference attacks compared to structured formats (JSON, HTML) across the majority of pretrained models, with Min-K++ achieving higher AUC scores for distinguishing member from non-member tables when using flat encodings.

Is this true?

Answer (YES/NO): YES